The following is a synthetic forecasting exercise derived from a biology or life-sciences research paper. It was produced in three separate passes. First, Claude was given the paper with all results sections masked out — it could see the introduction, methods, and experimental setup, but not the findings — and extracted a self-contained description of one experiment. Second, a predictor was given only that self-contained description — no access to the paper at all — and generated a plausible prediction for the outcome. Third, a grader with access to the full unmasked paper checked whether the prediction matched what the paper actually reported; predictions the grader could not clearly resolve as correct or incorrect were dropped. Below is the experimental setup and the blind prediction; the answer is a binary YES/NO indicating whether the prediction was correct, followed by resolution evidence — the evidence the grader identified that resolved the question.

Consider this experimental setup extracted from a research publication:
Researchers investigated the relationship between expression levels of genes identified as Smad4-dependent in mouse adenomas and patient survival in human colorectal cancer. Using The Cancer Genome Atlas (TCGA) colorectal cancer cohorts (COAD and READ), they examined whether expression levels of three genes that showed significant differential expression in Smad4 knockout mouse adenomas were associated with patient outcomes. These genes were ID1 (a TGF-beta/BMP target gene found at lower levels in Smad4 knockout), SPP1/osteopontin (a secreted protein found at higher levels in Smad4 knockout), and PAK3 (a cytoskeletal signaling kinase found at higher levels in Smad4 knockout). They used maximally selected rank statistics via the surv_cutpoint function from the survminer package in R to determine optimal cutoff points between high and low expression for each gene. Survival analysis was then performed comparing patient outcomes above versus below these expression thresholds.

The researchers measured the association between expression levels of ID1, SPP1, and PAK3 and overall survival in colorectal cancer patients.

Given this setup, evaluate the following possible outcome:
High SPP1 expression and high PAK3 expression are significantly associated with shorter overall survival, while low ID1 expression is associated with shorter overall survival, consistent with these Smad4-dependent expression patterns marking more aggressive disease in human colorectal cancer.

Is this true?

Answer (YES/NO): YES